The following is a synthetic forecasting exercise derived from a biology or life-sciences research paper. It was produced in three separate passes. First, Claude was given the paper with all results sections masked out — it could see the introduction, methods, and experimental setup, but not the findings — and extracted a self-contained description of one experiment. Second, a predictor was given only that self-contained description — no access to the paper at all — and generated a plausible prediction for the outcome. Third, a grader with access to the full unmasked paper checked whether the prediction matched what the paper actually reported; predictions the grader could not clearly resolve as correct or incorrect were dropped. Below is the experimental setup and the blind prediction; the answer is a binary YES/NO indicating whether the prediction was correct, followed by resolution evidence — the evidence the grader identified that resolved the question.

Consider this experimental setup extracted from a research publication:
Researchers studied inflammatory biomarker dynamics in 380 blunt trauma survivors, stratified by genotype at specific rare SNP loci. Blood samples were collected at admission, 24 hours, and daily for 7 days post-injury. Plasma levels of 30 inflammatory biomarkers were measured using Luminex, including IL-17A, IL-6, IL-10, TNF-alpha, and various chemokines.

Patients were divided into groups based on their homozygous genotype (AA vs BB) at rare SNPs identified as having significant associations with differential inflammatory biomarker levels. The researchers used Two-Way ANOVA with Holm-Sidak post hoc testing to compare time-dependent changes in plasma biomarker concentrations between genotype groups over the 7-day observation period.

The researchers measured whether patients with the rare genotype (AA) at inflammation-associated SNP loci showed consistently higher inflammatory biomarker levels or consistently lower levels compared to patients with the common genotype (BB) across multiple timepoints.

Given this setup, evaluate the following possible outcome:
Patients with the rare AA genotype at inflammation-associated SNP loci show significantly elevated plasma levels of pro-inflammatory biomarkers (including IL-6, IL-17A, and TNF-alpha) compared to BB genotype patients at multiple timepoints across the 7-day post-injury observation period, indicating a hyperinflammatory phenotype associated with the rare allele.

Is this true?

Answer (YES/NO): NO